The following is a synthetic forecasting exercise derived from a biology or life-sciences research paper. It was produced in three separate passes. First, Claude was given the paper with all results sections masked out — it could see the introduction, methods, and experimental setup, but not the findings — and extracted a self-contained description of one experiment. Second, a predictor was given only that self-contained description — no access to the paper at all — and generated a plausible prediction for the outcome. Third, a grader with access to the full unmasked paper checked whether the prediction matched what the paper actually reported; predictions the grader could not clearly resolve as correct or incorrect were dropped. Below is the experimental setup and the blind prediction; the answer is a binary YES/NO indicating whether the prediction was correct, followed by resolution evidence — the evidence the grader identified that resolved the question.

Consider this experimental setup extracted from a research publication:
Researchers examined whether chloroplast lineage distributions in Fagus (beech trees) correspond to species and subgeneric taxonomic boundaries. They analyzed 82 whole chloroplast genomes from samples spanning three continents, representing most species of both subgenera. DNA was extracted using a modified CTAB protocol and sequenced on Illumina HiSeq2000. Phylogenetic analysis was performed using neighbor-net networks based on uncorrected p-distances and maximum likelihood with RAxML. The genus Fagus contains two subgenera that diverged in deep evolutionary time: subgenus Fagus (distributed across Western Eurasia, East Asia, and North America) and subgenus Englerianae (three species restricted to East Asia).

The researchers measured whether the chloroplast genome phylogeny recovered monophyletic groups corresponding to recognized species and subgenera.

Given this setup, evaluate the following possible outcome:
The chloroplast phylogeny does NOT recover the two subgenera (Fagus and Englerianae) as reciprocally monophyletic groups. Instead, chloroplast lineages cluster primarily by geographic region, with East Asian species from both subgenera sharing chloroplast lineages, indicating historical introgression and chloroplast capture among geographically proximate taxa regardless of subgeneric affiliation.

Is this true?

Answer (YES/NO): YES